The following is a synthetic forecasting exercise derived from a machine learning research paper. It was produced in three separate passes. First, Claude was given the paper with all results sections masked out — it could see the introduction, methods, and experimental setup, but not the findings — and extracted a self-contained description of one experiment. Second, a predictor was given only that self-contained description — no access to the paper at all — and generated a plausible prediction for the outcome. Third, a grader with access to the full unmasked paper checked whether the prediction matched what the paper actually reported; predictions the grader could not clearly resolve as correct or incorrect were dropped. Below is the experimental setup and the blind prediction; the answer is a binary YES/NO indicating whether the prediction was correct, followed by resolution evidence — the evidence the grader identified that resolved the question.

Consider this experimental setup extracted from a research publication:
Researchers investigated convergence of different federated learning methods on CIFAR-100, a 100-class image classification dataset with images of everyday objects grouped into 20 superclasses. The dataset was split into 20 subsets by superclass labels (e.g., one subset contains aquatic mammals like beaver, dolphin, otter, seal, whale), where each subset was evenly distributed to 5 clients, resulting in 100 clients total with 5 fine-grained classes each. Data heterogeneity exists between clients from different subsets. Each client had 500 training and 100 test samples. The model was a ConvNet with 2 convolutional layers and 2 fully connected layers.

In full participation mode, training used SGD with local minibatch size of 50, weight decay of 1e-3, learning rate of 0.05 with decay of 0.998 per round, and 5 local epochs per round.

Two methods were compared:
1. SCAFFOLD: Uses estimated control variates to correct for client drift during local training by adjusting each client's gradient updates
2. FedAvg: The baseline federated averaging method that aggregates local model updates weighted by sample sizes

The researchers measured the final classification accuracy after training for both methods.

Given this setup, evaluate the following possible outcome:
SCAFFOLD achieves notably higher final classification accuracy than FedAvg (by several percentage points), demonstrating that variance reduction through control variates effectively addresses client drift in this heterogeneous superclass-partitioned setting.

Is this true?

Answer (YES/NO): NO